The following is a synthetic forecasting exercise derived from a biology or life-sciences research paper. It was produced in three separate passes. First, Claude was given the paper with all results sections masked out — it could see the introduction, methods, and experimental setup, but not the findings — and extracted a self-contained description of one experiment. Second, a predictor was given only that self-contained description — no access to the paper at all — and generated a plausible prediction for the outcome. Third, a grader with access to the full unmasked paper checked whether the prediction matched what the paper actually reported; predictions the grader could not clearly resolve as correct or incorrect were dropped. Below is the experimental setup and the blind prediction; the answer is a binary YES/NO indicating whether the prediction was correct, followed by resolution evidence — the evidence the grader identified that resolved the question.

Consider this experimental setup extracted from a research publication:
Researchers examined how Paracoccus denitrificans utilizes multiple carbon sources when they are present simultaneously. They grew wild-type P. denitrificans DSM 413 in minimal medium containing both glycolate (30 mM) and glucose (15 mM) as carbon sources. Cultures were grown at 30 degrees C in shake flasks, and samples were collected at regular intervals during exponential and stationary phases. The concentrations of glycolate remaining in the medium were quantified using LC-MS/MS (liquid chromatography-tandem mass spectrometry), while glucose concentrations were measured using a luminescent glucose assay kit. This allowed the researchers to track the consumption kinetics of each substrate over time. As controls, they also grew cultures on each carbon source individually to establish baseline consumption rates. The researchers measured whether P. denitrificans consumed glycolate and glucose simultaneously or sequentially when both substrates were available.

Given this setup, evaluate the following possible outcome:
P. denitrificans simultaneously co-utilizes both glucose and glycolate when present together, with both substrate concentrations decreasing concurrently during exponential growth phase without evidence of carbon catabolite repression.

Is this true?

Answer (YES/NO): YES